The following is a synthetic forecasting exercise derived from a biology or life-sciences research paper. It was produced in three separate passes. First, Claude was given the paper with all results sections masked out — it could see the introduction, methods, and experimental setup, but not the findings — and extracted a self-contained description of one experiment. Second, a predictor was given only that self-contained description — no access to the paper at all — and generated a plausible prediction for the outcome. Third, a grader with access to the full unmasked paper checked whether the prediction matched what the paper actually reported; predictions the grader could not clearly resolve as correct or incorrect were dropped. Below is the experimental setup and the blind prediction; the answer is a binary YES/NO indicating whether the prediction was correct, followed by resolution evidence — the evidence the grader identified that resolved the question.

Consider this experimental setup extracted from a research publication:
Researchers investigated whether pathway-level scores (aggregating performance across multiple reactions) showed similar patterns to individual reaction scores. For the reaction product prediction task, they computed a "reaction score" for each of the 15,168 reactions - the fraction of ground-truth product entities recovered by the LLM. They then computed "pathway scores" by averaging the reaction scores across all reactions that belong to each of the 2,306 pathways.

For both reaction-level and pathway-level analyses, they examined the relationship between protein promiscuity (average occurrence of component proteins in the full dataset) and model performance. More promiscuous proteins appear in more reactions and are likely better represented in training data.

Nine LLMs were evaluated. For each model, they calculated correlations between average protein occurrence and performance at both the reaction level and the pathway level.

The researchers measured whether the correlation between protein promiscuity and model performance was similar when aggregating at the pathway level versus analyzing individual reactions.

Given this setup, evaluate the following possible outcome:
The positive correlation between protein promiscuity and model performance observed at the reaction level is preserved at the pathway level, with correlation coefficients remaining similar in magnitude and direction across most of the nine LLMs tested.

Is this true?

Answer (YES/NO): NO